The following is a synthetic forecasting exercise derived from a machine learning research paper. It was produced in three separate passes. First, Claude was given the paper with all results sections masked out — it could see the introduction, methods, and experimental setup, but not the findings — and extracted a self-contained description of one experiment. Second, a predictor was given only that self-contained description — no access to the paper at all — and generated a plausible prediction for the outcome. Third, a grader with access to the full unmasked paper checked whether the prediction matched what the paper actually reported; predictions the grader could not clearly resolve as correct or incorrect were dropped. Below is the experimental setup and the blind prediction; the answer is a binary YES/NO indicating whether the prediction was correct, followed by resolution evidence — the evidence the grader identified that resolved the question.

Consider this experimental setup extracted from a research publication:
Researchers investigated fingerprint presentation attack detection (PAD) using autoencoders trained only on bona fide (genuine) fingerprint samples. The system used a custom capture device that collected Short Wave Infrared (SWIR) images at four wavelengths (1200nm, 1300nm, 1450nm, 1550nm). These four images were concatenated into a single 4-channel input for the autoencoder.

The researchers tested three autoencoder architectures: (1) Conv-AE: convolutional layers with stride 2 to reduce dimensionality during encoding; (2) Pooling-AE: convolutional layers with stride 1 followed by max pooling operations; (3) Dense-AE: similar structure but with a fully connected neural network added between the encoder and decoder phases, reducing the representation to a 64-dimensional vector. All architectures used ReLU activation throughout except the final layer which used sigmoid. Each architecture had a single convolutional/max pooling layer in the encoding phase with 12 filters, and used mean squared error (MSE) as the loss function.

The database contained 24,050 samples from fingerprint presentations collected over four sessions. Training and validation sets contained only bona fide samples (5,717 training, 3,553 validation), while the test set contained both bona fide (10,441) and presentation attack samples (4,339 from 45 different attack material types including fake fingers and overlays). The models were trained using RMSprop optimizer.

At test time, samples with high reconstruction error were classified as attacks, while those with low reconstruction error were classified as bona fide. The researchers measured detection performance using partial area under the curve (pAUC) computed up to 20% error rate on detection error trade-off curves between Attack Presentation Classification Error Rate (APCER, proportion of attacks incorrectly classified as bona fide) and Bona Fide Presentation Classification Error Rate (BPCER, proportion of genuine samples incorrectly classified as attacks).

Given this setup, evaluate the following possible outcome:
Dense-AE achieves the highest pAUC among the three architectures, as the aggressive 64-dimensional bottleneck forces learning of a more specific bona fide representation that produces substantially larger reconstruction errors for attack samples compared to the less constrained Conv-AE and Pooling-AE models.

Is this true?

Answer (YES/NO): YES